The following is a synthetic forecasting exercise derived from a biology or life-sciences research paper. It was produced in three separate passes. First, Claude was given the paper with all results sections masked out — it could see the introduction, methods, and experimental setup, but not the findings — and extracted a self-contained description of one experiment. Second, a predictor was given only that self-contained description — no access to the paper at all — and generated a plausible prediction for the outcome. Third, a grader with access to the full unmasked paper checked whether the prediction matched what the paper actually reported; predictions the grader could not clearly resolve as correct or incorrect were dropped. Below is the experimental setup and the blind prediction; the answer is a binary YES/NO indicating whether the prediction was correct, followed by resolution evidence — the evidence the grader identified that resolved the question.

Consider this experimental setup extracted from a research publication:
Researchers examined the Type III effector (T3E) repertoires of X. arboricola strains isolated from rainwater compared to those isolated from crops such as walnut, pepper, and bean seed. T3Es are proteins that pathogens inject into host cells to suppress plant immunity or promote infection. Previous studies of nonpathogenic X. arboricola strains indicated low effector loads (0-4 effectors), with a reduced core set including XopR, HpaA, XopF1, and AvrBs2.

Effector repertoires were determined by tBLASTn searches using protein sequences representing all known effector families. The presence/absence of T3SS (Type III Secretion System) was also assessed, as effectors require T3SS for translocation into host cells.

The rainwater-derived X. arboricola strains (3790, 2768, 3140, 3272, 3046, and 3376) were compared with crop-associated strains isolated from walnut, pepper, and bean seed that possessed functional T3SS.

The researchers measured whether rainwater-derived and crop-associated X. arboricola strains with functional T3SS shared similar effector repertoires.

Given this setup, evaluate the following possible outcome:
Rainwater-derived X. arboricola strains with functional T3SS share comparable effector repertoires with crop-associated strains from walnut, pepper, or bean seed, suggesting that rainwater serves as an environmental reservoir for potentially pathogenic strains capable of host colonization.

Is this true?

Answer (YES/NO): YES